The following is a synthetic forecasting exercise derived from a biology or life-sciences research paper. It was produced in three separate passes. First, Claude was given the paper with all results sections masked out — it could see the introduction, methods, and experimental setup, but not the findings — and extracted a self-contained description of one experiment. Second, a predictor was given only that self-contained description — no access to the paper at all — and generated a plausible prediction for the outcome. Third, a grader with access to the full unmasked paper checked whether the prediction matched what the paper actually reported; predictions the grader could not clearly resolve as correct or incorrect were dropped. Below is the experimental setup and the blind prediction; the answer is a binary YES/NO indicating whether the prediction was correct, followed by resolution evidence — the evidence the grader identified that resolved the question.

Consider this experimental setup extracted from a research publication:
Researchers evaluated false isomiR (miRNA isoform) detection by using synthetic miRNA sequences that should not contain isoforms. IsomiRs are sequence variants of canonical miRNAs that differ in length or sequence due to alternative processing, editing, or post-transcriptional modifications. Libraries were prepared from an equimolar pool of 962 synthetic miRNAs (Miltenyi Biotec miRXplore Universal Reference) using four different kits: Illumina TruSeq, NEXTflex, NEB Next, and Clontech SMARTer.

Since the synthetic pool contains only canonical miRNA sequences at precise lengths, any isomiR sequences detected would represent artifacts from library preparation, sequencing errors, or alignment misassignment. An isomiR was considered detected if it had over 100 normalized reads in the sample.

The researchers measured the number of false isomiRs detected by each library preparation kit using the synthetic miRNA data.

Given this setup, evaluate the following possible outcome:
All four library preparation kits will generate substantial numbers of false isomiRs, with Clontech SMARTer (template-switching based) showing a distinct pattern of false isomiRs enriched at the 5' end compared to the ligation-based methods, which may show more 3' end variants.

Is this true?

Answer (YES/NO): NO